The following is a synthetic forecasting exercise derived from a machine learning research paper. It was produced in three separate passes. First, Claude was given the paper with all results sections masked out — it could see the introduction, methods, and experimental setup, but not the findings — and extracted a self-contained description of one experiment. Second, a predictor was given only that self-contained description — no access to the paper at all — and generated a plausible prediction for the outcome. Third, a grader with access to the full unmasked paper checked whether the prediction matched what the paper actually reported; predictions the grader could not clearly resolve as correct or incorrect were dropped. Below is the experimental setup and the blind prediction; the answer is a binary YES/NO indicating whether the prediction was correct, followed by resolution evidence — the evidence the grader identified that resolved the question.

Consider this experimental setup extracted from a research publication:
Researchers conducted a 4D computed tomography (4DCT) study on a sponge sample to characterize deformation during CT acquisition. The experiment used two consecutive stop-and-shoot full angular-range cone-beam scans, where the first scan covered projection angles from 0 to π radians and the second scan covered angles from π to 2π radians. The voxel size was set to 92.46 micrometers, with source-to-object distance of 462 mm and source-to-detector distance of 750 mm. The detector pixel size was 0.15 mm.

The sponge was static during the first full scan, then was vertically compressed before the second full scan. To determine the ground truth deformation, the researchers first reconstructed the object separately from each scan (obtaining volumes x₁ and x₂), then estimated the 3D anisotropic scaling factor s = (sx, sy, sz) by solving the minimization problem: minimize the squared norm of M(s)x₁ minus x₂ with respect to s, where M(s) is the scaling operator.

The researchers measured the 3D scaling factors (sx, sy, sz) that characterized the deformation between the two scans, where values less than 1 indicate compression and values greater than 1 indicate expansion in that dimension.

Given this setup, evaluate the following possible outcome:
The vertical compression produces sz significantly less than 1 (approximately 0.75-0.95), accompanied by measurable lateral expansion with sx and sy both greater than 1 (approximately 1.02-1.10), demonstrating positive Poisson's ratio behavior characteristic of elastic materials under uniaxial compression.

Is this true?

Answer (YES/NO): NO